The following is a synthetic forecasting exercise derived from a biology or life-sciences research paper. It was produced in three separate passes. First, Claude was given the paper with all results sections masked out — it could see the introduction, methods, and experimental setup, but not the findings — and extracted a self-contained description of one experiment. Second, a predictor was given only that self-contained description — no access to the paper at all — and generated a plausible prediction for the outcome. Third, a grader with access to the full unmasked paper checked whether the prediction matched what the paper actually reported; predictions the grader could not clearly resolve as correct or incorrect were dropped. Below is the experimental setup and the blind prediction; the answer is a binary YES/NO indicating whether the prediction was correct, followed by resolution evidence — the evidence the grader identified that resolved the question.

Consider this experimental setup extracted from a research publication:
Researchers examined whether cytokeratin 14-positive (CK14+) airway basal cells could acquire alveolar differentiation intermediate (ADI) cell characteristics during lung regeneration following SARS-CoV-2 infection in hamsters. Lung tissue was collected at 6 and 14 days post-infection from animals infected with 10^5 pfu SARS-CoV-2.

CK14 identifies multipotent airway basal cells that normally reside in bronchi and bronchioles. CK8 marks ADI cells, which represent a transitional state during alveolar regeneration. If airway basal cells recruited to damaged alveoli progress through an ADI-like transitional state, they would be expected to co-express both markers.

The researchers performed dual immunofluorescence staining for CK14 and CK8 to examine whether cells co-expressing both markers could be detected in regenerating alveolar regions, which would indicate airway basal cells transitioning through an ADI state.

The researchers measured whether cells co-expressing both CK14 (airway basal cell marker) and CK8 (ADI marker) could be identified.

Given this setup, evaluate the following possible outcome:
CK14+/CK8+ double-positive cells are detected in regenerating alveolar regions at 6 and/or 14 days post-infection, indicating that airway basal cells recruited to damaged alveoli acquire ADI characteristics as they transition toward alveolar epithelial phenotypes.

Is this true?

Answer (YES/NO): YES